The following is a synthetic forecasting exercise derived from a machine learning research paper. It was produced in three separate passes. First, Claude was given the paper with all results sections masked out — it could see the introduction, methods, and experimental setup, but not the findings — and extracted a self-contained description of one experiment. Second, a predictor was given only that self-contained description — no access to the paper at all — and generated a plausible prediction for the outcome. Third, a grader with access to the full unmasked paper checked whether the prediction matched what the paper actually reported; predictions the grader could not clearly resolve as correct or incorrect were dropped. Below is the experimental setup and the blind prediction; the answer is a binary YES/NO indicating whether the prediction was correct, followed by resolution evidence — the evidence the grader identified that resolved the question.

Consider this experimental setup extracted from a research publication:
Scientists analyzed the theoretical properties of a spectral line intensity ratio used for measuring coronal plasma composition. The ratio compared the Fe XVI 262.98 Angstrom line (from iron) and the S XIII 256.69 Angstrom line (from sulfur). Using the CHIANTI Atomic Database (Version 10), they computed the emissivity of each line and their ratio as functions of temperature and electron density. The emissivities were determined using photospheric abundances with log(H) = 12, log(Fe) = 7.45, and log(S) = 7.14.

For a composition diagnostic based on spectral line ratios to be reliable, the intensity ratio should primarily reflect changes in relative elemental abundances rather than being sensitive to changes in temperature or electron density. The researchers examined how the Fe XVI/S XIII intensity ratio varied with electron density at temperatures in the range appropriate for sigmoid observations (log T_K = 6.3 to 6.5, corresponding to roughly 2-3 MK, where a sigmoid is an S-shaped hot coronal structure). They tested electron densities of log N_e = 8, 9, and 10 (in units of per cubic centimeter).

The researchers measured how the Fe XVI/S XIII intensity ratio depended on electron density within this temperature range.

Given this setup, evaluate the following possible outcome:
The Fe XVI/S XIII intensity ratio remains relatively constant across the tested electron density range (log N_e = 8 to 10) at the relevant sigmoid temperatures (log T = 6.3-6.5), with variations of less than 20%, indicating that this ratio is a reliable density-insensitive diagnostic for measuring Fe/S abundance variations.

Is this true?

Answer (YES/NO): NO